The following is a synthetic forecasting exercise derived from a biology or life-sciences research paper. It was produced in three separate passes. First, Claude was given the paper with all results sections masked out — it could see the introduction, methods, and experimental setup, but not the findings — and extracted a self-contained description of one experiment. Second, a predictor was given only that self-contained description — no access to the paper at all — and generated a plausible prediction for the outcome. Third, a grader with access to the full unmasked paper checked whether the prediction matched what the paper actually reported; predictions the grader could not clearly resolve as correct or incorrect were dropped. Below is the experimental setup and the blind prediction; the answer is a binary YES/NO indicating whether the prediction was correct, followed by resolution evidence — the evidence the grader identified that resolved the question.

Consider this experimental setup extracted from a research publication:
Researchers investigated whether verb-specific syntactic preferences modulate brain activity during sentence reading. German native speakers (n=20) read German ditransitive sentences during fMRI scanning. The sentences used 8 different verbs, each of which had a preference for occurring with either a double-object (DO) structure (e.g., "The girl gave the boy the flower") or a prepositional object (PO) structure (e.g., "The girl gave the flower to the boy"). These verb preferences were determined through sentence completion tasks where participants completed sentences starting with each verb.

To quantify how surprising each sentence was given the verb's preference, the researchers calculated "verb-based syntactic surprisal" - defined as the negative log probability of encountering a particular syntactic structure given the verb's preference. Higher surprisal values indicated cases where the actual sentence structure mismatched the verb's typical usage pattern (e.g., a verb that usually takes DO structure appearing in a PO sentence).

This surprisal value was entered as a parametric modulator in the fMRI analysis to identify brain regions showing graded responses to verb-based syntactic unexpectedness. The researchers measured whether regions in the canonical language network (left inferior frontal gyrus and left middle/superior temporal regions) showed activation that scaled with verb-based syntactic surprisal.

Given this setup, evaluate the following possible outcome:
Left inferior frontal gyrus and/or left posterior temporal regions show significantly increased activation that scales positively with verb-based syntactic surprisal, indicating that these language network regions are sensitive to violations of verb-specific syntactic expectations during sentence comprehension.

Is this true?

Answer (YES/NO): YES